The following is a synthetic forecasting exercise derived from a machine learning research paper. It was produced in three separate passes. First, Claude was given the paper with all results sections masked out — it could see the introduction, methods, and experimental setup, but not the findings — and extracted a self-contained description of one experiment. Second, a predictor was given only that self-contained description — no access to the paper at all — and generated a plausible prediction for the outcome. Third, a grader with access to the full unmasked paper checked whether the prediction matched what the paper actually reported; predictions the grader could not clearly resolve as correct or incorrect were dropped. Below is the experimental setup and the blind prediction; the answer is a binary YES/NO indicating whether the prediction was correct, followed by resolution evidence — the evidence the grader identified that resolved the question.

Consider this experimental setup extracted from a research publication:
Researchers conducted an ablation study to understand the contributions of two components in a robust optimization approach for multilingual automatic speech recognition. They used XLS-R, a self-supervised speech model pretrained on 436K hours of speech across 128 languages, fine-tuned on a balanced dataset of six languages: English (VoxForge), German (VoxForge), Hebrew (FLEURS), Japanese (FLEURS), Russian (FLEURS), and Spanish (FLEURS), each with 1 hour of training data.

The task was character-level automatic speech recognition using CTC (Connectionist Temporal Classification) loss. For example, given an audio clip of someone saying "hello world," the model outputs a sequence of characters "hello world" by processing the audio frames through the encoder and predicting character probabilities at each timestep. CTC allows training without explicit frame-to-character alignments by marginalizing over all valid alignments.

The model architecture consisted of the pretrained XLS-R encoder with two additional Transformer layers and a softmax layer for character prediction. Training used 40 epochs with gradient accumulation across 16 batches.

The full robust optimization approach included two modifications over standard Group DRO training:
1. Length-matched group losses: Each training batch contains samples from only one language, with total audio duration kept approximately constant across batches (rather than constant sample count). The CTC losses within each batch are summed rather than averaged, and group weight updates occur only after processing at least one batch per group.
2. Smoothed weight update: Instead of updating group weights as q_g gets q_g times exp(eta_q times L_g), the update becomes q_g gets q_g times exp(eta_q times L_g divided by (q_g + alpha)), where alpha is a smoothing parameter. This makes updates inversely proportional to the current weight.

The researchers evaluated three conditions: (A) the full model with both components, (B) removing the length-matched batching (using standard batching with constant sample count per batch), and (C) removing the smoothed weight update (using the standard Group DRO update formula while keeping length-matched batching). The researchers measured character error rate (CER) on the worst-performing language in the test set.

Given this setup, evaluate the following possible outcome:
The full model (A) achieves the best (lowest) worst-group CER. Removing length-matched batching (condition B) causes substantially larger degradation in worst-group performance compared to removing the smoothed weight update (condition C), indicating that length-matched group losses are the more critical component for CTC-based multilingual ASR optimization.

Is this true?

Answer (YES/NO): NO